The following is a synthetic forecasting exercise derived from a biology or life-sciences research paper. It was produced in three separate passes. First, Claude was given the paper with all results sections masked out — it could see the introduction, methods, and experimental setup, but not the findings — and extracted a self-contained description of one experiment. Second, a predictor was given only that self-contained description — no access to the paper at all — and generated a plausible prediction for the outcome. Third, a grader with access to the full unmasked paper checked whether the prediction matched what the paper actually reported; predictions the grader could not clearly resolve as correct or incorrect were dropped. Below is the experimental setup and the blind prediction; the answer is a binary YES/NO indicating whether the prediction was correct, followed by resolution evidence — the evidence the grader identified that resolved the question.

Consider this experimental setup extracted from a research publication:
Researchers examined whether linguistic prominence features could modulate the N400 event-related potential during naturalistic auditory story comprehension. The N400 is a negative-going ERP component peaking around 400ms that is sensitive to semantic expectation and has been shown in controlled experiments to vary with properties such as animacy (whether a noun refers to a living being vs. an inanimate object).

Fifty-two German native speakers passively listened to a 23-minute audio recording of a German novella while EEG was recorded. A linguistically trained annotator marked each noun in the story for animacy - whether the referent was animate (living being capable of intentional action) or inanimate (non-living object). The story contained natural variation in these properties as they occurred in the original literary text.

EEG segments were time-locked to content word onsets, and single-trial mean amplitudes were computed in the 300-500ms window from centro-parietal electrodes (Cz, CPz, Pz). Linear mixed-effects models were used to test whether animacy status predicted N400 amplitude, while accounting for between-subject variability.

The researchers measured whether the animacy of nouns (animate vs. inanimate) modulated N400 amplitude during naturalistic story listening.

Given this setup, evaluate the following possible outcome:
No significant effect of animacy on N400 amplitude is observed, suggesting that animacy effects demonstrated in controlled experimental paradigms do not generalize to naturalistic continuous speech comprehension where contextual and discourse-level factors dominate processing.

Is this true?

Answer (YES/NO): NO